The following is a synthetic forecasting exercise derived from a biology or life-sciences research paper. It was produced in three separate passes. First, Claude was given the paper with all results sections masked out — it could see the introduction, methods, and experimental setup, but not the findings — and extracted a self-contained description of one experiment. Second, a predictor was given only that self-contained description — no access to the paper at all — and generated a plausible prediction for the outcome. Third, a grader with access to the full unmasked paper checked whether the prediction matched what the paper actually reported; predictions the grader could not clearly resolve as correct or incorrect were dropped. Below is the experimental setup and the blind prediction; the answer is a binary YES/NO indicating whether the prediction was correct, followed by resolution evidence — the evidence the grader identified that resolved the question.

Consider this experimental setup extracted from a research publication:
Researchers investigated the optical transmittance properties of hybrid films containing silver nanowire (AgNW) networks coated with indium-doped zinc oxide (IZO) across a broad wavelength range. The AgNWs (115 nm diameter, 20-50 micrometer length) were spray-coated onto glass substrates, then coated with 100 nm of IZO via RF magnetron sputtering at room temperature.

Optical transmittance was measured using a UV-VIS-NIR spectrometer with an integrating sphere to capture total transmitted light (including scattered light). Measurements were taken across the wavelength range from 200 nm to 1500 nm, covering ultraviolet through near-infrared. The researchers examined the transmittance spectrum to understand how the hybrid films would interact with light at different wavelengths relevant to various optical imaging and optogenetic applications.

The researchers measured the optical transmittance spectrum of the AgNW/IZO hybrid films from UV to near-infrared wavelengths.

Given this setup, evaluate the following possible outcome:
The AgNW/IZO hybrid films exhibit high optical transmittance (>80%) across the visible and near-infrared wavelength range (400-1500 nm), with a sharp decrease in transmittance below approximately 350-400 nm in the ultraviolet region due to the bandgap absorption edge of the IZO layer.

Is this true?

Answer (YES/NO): NO